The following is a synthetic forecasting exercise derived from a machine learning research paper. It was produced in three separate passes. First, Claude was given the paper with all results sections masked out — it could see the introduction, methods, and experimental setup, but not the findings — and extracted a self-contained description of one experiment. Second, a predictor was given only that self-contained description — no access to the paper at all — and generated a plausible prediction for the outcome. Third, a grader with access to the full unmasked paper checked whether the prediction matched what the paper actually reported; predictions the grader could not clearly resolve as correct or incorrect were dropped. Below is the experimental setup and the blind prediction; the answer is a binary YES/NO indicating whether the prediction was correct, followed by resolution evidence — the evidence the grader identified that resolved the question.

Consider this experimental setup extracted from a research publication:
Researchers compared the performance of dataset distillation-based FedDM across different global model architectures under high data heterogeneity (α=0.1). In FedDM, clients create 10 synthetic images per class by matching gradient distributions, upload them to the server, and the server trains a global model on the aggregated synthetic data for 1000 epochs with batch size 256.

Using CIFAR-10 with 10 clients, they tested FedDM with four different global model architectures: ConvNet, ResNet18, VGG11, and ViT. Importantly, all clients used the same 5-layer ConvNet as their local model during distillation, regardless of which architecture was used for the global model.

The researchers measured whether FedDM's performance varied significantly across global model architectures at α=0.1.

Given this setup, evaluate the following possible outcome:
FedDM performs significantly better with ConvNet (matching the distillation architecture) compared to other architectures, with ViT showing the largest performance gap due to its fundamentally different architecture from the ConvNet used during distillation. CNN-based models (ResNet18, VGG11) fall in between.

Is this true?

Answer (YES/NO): NO